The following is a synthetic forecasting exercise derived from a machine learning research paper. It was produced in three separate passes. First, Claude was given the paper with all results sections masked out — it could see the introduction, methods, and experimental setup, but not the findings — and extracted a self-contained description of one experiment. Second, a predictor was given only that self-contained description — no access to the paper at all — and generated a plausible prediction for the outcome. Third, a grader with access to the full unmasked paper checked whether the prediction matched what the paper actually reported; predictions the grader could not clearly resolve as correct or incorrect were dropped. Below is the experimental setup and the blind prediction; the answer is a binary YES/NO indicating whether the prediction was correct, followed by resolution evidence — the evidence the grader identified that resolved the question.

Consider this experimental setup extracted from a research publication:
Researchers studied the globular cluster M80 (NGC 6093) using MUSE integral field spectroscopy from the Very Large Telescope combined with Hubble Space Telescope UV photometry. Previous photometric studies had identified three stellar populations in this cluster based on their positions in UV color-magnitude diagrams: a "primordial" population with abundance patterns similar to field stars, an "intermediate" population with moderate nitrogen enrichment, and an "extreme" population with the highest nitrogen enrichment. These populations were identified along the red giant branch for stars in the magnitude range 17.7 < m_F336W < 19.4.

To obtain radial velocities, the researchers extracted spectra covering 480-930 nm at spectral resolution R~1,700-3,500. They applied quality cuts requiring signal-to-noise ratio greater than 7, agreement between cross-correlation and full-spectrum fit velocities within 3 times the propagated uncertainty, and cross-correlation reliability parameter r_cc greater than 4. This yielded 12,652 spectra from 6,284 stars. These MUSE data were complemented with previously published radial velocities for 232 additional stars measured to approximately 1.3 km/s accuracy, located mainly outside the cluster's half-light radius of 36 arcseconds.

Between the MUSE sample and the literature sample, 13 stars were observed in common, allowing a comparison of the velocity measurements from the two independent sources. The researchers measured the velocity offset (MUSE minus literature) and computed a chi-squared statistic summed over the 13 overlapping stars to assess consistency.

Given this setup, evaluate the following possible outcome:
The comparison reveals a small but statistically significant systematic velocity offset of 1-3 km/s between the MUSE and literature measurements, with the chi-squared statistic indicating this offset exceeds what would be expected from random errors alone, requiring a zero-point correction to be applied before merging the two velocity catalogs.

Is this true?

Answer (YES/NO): NO